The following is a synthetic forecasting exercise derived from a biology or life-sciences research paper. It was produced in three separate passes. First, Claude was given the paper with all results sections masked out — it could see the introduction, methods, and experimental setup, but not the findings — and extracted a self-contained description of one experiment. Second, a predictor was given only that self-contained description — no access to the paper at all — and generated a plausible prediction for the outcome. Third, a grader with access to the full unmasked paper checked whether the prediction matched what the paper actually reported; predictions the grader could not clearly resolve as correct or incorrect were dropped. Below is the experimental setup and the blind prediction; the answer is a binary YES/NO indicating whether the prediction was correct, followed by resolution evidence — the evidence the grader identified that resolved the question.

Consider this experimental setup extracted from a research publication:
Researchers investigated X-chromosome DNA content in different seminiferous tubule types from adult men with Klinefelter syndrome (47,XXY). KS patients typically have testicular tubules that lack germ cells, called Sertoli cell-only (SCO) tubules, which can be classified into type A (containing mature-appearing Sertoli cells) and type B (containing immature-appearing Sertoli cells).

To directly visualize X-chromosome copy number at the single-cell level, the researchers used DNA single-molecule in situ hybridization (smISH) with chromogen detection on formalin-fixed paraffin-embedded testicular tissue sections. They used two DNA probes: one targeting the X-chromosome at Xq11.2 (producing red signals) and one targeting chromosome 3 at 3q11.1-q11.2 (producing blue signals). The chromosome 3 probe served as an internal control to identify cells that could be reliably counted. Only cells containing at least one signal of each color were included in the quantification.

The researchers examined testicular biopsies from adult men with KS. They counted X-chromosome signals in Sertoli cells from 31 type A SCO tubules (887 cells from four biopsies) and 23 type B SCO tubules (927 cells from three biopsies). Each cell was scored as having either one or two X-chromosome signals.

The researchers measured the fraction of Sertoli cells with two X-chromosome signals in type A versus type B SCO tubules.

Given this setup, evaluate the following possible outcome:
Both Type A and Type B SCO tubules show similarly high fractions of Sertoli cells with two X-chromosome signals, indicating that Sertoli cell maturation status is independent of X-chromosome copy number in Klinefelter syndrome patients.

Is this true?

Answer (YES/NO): NO